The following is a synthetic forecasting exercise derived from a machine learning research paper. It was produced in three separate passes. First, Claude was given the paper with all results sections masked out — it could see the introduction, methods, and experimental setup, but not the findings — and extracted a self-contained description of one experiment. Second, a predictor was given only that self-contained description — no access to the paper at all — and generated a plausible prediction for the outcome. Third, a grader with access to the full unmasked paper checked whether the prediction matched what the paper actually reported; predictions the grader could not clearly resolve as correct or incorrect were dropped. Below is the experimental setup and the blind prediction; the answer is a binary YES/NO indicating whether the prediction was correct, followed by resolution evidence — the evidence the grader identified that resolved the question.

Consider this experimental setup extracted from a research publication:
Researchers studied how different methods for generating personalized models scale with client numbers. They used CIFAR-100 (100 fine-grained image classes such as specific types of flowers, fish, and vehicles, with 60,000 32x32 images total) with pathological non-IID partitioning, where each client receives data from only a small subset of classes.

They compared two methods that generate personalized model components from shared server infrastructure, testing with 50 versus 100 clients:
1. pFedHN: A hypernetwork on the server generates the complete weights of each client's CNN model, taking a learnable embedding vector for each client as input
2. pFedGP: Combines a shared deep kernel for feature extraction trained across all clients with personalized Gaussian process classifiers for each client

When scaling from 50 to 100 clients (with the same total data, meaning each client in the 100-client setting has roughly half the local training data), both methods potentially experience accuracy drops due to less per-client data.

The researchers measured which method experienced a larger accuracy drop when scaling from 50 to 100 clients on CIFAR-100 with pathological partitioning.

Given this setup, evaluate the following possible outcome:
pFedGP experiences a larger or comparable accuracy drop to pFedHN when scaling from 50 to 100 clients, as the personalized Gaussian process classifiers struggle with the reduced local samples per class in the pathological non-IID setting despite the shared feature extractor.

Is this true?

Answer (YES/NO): NO